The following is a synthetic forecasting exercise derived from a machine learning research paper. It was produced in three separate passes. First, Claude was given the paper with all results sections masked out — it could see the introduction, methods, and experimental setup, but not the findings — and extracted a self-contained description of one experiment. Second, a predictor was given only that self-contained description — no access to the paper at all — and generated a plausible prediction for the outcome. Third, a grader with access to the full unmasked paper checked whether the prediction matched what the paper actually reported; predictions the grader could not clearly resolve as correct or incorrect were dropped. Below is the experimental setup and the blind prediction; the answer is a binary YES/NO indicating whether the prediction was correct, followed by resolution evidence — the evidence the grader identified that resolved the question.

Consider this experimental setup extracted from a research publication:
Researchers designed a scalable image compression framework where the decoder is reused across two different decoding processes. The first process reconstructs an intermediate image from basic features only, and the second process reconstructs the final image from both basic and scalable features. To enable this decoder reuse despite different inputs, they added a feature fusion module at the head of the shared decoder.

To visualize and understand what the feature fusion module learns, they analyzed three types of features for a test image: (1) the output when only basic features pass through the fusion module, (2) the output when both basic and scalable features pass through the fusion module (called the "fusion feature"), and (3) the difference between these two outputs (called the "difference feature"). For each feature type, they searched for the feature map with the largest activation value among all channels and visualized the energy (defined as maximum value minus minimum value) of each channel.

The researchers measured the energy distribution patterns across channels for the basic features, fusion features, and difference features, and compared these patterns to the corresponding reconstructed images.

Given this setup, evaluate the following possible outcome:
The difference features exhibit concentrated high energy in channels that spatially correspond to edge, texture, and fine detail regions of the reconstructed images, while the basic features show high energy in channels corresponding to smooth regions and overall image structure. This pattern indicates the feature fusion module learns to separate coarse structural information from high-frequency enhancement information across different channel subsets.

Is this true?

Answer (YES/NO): NO